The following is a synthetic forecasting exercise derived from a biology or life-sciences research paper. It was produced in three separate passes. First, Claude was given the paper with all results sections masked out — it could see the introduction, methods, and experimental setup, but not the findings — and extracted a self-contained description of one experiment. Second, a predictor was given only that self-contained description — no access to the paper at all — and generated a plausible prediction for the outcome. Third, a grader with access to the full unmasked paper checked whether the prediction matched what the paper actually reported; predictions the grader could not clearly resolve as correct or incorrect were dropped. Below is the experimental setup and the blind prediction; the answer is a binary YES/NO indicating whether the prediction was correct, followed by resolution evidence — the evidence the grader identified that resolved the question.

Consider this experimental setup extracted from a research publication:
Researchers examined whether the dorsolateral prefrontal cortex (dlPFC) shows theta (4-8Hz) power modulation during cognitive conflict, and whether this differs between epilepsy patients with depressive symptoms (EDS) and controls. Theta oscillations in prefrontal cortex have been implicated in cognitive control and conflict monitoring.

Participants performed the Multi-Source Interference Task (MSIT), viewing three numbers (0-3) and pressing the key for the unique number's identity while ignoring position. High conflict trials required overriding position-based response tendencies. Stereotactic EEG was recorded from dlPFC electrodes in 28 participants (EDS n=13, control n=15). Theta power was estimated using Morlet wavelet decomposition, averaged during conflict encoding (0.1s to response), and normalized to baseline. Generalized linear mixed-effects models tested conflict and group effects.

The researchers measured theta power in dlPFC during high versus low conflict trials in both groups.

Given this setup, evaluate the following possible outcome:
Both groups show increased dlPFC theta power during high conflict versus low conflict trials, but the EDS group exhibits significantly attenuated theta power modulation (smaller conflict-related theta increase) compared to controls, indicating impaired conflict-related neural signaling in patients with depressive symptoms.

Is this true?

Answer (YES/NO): NO